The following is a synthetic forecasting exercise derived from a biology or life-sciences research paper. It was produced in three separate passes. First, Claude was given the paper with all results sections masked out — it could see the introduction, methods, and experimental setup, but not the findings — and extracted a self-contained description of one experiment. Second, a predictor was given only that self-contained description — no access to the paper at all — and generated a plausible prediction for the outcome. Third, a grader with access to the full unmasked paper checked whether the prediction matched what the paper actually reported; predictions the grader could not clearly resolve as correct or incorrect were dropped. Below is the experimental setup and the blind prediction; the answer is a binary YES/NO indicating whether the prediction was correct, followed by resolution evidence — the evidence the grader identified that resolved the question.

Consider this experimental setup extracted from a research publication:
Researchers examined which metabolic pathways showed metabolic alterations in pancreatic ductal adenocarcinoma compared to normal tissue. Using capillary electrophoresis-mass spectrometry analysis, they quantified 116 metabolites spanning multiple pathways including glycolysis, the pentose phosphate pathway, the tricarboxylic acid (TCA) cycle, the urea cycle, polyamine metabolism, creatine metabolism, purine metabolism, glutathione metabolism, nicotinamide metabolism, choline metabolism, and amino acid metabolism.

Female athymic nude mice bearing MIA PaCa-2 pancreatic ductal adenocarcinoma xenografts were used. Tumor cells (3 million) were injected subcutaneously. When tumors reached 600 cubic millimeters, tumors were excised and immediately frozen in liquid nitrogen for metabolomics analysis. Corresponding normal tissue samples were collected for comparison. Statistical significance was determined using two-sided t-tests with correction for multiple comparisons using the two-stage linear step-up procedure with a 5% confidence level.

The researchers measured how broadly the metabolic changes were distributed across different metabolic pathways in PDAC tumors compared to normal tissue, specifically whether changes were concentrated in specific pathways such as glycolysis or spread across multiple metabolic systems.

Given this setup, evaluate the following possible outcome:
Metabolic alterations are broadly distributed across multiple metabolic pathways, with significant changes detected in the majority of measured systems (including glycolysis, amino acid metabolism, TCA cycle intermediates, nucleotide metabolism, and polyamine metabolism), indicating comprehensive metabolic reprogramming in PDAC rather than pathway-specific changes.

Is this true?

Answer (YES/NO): YES